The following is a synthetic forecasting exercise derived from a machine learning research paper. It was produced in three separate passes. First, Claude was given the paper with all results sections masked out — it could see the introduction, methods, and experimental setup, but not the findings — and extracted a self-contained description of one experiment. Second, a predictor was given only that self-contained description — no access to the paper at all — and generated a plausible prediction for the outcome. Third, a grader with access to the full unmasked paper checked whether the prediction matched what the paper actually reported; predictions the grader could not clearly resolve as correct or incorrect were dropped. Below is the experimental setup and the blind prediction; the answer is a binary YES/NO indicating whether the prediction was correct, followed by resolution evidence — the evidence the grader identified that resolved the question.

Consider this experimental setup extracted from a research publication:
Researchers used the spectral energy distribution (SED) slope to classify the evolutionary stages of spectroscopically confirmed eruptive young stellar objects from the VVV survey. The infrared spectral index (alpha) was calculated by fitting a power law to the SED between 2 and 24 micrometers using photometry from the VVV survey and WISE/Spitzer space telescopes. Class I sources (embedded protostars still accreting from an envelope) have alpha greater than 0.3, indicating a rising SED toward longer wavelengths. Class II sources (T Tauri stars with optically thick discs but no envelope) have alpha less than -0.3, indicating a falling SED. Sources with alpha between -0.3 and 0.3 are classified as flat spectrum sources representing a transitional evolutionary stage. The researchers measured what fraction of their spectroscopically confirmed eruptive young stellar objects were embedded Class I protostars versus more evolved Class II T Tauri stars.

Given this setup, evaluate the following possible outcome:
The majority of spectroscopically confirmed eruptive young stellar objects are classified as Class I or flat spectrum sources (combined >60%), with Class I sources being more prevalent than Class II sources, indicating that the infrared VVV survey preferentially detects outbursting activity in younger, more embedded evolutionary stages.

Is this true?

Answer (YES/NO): YES